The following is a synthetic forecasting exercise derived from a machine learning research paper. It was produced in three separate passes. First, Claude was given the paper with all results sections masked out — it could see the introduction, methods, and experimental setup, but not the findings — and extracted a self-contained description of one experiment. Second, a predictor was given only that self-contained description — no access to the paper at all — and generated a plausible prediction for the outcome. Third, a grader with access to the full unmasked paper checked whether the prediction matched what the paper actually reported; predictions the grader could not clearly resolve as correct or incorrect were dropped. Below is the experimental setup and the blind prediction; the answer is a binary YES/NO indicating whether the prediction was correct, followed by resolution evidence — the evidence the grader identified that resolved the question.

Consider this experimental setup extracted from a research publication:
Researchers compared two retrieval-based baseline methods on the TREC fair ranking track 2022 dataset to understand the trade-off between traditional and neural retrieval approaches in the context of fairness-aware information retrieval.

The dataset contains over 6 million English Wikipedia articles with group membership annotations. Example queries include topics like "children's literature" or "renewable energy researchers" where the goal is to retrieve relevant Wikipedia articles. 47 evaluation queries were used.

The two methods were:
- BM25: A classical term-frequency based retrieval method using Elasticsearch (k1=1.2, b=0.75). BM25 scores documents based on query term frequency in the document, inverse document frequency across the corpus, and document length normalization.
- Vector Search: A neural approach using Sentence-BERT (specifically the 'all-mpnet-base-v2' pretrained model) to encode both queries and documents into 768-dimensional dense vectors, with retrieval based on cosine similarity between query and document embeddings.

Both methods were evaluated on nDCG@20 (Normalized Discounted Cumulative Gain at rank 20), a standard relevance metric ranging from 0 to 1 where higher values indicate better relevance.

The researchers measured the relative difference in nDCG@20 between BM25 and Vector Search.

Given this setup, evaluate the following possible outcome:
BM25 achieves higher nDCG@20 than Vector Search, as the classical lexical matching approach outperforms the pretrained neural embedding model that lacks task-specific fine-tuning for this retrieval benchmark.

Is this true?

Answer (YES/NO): YES